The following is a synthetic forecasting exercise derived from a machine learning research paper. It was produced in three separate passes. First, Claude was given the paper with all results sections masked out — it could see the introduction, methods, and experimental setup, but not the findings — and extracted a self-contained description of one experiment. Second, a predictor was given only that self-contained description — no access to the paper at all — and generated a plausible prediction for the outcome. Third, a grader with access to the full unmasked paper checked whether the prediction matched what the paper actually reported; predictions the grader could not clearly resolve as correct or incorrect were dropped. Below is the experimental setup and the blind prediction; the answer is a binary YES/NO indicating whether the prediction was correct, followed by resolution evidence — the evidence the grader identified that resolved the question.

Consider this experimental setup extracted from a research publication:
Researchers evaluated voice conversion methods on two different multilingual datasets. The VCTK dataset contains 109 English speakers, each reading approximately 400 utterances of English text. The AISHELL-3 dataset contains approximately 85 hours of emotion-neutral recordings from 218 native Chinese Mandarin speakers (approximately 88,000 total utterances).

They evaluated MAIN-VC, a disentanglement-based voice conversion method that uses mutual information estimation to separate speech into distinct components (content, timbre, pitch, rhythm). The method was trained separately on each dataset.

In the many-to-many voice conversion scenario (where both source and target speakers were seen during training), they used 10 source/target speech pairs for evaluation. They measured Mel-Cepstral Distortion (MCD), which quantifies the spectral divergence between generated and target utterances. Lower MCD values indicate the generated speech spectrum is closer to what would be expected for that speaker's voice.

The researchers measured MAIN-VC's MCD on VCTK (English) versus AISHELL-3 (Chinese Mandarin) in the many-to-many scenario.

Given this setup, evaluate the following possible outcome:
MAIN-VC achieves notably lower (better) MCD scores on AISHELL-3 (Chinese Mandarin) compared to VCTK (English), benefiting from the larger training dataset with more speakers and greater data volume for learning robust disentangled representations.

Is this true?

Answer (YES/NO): YES